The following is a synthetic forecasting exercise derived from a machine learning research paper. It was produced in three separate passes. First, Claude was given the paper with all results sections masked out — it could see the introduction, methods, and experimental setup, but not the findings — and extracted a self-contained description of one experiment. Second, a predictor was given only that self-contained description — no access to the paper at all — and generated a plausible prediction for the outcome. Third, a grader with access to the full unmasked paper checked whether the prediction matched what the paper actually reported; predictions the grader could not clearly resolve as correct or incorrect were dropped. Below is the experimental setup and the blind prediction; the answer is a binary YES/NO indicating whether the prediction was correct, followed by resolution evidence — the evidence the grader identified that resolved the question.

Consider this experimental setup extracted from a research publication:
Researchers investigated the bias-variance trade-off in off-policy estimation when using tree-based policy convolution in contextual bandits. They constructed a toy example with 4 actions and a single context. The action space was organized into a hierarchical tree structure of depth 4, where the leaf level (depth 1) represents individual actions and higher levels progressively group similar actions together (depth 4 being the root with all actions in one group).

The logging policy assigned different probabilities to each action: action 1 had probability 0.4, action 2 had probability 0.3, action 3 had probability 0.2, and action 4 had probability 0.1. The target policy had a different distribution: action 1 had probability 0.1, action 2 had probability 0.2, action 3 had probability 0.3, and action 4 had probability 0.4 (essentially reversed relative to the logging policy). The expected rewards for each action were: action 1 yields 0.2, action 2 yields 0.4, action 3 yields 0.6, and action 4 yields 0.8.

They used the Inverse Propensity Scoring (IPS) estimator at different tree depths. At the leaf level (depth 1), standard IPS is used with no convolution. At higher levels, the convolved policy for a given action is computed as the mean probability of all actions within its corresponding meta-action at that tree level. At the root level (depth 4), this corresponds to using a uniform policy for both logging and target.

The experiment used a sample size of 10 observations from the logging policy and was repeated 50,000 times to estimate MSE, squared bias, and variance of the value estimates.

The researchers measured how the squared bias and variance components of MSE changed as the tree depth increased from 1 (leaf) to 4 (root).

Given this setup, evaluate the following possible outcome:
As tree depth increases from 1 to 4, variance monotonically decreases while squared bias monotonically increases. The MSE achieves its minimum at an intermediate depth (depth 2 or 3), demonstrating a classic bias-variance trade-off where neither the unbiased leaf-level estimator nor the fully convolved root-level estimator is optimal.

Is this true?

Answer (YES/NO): YES